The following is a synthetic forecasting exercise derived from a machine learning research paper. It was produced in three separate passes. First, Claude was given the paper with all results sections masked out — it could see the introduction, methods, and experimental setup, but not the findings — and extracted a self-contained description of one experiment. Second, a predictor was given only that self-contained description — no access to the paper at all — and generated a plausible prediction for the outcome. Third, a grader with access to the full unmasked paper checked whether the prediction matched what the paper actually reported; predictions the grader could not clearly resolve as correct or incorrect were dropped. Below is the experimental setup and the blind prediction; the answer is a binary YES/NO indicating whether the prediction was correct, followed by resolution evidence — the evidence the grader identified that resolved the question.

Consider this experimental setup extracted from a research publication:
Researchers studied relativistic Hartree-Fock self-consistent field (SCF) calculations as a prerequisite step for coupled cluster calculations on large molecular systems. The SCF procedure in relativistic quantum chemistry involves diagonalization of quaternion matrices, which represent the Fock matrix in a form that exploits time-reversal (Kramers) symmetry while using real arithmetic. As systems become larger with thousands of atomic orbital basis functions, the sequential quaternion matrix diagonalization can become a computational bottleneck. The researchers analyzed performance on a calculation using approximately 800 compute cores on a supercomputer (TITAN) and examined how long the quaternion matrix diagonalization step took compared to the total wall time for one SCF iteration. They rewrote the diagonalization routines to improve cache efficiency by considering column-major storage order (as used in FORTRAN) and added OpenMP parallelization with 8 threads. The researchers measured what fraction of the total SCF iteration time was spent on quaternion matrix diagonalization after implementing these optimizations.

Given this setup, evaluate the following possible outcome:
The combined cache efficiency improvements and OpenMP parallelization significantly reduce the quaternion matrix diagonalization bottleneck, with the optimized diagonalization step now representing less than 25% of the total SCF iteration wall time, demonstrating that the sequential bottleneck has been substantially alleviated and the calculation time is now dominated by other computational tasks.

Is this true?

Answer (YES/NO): YES